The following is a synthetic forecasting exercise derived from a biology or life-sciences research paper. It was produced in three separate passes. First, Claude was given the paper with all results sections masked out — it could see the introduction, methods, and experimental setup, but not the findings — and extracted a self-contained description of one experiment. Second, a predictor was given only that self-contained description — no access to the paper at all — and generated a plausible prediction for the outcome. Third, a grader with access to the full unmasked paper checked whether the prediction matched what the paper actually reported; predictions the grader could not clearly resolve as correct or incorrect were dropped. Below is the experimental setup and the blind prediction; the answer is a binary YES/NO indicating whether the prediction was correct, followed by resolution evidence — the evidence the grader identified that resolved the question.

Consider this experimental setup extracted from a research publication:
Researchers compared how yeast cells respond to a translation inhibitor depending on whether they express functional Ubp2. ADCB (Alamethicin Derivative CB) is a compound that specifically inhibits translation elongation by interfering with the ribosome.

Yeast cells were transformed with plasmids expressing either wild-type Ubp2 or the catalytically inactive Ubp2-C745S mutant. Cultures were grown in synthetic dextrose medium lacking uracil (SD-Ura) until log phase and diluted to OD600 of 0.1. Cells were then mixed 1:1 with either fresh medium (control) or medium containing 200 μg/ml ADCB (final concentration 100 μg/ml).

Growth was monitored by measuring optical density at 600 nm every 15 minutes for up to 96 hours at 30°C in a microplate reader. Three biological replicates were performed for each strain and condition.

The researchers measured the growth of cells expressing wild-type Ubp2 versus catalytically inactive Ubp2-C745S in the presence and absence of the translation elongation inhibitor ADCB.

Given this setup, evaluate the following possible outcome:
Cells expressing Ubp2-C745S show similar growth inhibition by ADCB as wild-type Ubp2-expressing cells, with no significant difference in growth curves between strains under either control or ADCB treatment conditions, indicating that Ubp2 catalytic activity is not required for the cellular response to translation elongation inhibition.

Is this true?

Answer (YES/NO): NO